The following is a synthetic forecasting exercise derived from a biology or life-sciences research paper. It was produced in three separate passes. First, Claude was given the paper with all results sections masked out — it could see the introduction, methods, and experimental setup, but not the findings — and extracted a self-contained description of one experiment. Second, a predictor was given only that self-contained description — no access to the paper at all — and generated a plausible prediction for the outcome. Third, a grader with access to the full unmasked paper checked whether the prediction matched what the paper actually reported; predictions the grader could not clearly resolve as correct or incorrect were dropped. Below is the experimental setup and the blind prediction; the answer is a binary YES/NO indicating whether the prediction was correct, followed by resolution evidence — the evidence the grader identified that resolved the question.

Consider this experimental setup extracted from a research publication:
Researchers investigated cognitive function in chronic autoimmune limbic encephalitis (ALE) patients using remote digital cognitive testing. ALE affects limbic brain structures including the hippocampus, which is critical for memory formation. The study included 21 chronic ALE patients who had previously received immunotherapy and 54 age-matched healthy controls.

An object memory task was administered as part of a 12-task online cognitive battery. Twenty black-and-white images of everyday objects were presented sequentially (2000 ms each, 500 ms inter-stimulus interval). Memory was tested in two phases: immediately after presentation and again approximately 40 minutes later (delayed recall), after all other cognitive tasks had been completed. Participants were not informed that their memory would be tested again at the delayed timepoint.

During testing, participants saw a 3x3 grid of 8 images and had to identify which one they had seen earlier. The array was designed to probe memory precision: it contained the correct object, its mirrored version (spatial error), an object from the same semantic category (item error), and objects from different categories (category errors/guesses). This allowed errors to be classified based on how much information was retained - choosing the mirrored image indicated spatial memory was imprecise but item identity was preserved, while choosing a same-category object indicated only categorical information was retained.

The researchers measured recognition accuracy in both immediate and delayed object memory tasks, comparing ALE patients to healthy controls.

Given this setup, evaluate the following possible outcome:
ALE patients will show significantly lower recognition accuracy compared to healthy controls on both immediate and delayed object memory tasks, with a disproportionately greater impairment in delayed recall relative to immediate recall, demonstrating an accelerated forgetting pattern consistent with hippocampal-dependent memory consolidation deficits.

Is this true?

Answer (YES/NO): NO